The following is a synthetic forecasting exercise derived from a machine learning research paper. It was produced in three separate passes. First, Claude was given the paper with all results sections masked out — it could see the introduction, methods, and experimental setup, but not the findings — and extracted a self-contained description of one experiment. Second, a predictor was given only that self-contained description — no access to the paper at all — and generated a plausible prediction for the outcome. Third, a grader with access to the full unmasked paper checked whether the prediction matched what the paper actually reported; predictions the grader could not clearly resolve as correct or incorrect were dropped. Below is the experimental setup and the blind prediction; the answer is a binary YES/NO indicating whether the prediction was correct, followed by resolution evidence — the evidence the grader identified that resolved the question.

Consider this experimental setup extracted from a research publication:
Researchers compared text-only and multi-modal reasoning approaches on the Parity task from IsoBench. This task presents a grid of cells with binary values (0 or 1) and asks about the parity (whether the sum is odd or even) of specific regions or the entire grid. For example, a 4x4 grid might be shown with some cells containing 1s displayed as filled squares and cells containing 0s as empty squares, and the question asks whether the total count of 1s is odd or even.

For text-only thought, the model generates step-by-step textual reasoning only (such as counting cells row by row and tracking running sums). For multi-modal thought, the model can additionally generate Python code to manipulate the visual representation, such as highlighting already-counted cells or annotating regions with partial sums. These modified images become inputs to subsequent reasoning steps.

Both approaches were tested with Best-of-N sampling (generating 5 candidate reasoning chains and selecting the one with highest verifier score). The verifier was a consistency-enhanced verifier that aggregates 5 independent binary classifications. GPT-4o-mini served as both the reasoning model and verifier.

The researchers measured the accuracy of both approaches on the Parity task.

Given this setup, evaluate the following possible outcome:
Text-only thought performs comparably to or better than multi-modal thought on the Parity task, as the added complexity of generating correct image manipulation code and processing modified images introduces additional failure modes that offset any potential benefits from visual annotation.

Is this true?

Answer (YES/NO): NO